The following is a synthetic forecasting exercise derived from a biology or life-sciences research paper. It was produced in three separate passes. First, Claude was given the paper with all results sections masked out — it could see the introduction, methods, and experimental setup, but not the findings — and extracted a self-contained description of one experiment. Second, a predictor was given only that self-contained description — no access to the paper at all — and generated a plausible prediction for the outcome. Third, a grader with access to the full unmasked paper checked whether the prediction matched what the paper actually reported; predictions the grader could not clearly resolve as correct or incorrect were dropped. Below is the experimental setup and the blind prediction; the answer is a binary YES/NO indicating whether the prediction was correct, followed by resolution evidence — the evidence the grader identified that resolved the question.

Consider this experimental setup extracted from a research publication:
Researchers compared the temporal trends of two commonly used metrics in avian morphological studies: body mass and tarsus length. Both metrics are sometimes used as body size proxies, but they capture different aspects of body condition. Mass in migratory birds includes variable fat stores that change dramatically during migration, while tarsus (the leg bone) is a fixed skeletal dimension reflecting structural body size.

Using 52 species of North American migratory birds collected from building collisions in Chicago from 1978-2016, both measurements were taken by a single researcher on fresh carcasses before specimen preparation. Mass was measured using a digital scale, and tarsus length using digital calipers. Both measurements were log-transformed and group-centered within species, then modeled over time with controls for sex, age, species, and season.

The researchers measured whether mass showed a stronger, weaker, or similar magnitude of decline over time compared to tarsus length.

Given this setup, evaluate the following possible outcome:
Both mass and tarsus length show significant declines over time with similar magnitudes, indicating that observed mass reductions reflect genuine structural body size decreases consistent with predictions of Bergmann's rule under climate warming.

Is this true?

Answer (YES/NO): NO